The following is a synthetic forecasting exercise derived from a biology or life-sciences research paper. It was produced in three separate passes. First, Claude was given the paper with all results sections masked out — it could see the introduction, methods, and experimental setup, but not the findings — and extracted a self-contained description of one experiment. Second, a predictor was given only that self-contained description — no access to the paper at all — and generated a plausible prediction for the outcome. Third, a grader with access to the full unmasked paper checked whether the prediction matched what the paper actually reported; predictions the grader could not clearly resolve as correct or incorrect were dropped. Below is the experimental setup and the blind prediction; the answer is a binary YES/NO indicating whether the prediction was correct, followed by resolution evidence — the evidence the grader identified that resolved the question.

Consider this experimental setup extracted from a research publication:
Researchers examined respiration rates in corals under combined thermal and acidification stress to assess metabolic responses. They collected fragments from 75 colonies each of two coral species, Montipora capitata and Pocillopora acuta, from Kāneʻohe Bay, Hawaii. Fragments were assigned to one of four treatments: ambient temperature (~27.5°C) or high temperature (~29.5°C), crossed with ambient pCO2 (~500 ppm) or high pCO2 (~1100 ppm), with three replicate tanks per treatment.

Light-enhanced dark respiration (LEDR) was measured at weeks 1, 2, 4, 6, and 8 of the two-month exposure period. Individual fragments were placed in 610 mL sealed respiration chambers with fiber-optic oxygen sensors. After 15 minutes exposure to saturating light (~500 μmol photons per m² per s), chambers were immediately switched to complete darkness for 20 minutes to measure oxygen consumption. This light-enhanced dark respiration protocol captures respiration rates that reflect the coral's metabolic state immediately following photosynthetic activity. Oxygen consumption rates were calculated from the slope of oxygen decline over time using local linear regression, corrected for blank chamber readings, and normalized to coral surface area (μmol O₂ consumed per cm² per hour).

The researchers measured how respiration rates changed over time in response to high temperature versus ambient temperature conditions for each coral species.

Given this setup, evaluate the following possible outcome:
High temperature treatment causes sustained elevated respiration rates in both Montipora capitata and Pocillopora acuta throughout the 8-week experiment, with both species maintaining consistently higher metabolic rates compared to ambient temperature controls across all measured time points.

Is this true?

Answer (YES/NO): NO